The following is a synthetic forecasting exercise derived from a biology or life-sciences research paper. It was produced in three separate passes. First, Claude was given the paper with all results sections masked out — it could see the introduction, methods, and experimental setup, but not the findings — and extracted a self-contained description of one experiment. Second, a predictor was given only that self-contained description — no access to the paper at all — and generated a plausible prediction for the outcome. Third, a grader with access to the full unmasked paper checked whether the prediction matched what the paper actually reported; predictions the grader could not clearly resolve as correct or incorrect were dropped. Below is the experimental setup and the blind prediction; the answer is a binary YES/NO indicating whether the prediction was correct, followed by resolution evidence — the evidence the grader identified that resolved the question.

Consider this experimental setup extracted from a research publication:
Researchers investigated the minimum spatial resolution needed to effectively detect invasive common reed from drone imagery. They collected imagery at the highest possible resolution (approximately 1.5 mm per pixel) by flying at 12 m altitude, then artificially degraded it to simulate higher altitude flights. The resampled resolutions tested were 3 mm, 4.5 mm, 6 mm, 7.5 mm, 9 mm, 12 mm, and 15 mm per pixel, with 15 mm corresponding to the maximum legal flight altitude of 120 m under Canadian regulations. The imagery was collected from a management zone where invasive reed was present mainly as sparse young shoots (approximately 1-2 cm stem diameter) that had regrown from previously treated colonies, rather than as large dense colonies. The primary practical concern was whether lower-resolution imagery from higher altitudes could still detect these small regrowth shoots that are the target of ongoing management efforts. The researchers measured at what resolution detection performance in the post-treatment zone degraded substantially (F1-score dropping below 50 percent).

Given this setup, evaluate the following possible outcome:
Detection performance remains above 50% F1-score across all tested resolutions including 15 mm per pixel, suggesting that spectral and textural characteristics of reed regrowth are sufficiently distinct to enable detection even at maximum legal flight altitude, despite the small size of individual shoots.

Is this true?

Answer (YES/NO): NO